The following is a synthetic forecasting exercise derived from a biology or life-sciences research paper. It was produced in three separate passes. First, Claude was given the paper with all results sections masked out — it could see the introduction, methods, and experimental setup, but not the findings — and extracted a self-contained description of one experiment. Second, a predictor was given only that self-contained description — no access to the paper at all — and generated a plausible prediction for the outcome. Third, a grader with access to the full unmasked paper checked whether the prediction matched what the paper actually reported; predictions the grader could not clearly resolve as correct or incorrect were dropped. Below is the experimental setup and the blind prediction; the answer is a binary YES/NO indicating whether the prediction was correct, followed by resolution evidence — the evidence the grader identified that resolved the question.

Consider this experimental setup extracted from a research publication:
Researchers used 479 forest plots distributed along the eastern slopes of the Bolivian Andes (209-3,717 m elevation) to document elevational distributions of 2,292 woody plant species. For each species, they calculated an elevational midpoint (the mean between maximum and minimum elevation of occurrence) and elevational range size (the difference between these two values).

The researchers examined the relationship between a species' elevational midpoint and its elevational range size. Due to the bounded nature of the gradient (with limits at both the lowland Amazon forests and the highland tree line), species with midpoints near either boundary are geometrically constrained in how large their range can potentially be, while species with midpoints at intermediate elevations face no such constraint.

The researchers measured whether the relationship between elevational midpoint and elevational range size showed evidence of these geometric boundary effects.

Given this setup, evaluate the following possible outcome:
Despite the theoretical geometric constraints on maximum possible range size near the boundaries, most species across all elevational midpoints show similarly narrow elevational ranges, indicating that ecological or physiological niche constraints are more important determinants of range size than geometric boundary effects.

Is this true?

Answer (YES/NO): NO